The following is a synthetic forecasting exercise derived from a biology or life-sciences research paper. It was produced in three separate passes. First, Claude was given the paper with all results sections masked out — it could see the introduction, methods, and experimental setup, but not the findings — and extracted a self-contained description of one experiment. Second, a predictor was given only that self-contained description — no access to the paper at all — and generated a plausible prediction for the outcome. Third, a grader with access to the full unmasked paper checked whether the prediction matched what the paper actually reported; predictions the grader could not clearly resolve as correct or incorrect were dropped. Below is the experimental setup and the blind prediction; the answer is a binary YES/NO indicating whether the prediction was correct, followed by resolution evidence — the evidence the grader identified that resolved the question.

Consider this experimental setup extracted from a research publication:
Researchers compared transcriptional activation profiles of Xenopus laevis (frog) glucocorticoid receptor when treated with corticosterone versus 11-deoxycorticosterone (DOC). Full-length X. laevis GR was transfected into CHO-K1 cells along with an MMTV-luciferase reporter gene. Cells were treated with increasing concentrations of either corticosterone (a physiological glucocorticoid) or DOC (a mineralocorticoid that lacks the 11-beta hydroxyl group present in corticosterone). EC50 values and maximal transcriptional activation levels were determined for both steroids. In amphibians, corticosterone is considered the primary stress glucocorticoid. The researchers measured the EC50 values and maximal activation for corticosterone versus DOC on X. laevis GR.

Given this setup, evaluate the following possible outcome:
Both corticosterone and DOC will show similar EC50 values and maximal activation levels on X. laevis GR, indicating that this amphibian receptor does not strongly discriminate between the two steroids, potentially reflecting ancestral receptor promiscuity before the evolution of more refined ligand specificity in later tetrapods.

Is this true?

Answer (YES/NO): NO